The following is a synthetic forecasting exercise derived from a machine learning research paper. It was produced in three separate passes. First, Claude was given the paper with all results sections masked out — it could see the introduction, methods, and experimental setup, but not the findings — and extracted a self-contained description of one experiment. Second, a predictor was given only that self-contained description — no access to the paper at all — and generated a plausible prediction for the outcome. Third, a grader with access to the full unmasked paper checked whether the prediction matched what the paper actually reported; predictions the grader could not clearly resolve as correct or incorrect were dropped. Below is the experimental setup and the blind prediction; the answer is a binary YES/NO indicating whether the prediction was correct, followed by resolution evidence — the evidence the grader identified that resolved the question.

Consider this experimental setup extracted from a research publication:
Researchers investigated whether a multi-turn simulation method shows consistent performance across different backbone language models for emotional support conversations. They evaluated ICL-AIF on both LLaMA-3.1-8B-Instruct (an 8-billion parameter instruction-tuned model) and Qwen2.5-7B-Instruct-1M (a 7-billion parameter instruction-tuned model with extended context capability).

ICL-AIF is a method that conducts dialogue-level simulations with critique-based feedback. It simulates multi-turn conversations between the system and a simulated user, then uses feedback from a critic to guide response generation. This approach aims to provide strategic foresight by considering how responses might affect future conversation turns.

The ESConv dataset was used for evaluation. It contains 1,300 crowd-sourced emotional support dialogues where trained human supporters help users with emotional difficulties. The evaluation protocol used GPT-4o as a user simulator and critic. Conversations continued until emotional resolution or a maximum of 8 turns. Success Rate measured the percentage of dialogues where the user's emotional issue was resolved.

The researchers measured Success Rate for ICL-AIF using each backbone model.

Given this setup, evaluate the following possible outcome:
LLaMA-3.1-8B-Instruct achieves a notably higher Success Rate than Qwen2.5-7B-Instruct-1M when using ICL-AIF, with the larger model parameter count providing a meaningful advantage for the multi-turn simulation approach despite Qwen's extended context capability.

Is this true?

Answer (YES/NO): NO